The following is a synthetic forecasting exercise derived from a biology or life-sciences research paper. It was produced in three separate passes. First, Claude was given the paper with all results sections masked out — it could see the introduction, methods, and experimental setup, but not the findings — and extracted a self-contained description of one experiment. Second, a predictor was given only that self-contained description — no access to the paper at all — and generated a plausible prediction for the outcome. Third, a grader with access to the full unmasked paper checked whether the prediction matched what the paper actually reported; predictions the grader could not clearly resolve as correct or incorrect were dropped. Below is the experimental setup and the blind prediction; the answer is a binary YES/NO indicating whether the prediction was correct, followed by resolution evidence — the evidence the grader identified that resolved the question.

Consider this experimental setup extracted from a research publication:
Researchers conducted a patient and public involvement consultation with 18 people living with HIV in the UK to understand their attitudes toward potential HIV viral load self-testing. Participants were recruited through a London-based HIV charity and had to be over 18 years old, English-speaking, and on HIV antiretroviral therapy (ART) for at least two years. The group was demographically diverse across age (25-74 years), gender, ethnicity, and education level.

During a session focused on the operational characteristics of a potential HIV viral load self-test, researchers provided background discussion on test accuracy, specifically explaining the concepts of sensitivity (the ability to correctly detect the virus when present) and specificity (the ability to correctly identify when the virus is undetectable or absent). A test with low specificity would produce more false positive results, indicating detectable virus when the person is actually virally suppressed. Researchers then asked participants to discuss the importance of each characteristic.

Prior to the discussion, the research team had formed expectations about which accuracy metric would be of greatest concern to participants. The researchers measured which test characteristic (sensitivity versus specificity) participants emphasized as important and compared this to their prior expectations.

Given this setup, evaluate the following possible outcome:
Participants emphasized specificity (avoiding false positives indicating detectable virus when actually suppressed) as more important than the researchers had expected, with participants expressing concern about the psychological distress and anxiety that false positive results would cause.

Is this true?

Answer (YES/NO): YES